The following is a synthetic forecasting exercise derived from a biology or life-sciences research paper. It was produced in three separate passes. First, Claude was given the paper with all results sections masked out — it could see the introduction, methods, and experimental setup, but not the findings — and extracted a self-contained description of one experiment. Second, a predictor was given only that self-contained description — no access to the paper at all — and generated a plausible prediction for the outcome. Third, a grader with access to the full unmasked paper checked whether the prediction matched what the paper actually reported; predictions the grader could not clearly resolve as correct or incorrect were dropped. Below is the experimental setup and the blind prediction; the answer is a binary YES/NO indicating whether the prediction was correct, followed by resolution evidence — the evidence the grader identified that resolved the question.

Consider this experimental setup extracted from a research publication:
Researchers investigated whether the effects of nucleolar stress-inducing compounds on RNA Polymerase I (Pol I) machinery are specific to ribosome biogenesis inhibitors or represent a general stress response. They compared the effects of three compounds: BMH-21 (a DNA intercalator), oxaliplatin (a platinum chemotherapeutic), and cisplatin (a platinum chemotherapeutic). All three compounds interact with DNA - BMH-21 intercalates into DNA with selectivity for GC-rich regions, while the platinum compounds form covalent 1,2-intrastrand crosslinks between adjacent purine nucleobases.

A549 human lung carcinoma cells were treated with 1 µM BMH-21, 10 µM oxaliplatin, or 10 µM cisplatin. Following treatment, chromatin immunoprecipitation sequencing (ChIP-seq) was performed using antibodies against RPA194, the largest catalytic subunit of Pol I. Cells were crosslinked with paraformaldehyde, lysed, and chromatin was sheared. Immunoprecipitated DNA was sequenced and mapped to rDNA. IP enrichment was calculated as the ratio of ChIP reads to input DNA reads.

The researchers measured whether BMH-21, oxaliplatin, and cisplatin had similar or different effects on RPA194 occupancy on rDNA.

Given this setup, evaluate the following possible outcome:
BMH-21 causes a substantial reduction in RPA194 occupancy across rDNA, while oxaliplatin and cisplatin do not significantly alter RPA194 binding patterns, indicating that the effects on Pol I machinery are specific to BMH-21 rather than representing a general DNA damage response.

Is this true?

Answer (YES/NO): NO